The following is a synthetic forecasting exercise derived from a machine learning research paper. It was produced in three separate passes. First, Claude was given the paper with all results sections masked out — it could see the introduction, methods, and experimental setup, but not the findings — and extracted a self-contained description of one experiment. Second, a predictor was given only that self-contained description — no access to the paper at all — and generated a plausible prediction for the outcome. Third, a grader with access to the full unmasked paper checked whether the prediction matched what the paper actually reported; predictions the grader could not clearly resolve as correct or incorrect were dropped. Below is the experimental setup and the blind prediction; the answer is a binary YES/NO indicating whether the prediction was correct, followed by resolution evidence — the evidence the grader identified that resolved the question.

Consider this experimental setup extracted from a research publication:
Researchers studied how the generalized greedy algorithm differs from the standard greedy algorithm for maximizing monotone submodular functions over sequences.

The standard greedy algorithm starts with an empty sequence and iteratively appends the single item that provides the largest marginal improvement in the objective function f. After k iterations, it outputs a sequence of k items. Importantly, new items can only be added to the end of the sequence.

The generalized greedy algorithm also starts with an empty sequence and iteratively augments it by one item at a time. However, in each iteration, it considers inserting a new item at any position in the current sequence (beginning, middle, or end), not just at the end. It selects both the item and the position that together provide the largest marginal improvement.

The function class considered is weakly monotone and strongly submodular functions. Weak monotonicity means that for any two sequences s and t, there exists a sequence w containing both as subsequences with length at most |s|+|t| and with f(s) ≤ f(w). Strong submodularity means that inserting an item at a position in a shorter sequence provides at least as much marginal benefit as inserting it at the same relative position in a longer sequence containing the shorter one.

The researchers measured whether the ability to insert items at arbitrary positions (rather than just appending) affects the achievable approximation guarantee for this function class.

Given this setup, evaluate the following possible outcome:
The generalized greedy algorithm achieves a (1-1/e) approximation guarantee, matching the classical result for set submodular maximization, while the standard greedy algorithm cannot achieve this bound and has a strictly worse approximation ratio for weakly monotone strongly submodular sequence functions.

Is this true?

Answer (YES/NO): YES